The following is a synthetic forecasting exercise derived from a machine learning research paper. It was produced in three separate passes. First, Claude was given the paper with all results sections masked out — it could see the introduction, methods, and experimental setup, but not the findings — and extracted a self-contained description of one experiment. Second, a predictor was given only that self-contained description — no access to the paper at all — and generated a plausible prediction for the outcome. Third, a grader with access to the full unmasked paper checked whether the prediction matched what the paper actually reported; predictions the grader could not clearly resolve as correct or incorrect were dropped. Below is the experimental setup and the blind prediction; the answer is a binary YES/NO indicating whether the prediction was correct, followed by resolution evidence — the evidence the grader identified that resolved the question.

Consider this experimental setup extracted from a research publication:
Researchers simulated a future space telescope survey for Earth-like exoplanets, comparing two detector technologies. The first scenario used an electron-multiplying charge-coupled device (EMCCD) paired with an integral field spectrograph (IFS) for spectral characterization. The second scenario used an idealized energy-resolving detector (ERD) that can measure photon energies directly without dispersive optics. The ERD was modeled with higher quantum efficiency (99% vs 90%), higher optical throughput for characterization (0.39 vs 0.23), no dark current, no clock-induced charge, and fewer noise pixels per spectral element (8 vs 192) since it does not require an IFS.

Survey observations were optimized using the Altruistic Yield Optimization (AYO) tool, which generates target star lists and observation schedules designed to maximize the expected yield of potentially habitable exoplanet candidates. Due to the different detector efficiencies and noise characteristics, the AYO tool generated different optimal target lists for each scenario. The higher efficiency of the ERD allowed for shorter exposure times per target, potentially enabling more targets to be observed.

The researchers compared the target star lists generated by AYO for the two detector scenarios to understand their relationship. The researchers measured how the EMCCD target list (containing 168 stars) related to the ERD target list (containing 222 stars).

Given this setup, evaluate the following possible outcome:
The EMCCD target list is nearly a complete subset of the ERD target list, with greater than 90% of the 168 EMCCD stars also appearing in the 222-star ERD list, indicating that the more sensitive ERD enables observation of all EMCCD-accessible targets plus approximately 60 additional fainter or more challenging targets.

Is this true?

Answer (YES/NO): YES